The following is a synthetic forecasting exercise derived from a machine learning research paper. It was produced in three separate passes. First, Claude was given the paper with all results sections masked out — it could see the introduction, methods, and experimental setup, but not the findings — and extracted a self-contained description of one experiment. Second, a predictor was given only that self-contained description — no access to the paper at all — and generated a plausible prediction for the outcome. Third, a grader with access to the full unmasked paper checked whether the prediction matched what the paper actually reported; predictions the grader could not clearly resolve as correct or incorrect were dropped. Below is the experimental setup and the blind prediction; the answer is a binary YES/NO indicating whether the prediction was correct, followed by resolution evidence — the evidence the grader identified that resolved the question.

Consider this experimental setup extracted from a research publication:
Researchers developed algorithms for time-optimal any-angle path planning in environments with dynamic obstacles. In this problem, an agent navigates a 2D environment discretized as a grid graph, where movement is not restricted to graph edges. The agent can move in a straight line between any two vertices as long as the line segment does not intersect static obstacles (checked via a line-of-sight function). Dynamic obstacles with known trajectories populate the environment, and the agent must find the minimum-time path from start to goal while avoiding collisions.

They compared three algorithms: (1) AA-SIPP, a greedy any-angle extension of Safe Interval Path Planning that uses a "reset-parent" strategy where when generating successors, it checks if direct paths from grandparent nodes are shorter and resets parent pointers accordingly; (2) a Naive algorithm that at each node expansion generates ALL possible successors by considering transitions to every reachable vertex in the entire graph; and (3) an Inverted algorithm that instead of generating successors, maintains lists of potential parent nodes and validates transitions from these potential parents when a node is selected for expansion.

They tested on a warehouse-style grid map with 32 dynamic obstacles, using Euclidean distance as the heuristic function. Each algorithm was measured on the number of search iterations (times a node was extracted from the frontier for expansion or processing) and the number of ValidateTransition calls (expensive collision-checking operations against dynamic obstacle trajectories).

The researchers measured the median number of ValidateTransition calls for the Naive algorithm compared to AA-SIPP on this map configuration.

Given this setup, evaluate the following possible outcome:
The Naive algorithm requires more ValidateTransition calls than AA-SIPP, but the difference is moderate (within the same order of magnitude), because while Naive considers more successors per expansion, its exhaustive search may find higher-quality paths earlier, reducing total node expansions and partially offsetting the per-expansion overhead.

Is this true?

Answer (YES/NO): NO